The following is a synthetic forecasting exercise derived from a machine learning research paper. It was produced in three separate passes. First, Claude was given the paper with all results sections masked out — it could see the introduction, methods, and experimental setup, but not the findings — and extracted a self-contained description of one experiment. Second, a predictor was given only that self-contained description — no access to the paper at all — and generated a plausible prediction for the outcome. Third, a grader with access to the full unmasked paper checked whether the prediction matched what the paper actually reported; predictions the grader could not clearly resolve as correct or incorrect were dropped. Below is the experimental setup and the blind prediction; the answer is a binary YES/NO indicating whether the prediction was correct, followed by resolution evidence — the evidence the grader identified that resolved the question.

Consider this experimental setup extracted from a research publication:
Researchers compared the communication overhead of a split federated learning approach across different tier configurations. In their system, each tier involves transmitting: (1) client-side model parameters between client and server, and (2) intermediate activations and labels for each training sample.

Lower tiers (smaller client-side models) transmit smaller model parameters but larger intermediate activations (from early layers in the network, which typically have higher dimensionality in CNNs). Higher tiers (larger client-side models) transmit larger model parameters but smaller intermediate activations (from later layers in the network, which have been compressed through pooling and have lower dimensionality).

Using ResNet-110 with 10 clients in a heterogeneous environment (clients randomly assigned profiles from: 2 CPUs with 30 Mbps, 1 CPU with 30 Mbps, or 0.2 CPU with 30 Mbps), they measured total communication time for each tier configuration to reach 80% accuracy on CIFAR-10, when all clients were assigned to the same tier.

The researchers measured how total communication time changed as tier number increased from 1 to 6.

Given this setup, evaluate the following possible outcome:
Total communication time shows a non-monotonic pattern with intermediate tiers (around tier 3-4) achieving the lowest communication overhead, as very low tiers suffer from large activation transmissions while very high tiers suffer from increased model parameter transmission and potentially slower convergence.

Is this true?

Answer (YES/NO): NO